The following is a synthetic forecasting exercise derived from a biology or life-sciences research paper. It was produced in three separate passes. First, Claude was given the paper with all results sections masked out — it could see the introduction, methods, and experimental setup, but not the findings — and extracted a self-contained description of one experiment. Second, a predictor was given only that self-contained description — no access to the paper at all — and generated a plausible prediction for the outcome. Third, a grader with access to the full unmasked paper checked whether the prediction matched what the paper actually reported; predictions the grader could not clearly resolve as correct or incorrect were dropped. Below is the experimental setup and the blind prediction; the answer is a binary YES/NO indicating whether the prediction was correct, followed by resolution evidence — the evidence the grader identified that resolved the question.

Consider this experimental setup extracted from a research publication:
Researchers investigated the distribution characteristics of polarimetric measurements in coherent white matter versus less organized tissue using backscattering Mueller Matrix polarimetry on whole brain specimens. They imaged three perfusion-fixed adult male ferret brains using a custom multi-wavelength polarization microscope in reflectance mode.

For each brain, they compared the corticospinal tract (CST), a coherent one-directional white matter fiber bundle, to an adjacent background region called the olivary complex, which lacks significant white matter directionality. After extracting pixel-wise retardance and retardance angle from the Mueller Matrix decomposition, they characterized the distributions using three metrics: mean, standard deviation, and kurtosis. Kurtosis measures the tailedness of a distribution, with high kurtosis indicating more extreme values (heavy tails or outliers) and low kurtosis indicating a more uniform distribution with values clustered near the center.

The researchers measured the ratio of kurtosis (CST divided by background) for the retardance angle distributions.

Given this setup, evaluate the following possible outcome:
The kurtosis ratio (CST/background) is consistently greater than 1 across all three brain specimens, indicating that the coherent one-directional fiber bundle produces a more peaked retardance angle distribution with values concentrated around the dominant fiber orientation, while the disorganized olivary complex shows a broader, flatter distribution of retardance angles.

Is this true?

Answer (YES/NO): NO